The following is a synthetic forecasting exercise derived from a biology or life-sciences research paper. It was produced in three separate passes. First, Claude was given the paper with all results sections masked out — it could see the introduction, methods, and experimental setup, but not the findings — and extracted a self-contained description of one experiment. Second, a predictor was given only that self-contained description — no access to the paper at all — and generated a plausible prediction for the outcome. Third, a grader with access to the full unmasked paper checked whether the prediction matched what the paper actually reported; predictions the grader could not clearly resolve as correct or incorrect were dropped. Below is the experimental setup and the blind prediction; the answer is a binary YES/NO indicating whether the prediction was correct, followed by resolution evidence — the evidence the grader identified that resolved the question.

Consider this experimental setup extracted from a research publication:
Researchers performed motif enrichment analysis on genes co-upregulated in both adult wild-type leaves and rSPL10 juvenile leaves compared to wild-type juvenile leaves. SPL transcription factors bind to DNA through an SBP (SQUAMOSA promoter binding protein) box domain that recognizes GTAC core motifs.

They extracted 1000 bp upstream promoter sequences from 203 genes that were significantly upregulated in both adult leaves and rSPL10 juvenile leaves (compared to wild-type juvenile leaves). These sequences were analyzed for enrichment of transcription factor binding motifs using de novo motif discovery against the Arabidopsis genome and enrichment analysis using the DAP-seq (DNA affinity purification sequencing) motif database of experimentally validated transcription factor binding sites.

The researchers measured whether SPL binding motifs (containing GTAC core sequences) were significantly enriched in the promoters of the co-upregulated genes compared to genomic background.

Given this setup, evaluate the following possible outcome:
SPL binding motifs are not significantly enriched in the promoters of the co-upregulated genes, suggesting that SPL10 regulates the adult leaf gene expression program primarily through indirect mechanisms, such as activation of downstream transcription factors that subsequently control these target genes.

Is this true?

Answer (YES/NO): NO